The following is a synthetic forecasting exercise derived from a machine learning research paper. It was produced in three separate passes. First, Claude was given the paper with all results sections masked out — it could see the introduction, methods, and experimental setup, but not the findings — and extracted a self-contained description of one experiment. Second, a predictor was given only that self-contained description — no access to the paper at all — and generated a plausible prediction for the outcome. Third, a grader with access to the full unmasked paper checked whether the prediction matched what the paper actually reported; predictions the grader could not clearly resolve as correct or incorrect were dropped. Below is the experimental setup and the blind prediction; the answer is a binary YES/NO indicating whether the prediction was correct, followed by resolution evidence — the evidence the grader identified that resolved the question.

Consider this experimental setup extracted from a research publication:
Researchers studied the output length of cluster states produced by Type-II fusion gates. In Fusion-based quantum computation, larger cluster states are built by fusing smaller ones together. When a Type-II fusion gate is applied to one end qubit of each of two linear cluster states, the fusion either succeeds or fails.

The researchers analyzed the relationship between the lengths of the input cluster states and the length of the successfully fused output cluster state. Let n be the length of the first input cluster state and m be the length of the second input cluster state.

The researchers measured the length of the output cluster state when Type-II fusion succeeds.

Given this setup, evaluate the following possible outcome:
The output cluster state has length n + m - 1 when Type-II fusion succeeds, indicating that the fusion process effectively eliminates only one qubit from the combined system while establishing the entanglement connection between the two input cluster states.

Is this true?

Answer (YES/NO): NO